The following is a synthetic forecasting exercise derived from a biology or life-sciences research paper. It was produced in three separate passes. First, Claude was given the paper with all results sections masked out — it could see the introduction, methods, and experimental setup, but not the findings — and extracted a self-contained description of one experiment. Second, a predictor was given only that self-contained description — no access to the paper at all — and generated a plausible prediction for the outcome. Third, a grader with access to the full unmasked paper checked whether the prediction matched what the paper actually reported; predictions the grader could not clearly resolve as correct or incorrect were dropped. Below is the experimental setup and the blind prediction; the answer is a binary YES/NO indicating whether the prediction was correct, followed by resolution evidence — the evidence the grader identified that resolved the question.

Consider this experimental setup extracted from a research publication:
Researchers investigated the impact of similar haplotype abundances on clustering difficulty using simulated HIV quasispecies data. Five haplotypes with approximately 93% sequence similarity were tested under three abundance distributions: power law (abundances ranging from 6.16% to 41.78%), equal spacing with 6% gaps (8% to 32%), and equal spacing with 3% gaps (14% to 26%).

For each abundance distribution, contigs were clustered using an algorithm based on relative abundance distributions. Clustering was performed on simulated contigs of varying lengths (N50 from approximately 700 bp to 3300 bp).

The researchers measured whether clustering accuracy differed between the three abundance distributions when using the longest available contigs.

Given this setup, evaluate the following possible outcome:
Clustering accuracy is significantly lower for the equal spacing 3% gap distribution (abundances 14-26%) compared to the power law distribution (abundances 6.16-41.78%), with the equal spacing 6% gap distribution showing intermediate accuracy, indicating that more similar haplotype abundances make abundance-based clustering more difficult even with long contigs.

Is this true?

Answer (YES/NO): NO